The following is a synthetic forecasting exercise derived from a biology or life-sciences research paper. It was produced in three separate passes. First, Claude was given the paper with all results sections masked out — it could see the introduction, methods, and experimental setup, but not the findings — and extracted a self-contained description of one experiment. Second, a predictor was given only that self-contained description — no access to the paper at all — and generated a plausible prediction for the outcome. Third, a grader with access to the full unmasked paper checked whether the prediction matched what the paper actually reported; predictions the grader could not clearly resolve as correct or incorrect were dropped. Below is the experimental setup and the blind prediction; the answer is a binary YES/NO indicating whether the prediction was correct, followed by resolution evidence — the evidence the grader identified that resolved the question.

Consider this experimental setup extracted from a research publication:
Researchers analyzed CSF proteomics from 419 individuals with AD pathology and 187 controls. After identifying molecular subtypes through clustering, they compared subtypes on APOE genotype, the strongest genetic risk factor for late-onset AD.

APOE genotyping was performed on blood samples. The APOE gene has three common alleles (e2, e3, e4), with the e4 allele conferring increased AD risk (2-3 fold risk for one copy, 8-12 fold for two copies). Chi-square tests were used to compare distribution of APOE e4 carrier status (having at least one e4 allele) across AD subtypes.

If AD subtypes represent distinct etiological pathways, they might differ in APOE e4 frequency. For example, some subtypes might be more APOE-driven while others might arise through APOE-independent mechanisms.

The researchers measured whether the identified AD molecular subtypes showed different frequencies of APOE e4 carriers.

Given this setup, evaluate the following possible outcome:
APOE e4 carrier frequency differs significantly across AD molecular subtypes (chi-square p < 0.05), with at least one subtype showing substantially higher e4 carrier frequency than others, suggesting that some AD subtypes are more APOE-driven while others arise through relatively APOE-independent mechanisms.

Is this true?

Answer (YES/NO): NO